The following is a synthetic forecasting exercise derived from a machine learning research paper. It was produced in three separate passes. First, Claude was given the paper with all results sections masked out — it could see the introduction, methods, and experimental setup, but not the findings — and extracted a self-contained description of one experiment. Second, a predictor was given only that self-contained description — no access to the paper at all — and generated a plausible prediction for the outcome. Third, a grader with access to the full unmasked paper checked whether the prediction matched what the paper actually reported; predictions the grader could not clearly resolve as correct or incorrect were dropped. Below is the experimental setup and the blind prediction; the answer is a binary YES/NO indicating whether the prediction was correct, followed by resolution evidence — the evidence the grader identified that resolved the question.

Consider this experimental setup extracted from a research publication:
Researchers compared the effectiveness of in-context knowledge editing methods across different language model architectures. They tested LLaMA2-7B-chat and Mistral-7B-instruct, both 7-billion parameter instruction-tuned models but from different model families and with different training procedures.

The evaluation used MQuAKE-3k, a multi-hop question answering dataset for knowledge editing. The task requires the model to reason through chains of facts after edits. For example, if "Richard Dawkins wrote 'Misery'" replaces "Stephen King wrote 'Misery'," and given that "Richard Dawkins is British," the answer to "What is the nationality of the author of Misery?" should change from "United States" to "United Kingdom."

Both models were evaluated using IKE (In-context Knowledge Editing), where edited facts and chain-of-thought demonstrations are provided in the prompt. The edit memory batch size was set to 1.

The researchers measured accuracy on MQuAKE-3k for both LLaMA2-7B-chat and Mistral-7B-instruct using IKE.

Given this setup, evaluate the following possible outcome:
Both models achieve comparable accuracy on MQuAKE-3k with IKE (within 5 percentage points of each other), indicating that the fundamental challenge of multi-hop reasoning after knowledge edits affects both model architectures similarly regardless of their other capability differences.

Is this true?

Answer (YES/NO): NO